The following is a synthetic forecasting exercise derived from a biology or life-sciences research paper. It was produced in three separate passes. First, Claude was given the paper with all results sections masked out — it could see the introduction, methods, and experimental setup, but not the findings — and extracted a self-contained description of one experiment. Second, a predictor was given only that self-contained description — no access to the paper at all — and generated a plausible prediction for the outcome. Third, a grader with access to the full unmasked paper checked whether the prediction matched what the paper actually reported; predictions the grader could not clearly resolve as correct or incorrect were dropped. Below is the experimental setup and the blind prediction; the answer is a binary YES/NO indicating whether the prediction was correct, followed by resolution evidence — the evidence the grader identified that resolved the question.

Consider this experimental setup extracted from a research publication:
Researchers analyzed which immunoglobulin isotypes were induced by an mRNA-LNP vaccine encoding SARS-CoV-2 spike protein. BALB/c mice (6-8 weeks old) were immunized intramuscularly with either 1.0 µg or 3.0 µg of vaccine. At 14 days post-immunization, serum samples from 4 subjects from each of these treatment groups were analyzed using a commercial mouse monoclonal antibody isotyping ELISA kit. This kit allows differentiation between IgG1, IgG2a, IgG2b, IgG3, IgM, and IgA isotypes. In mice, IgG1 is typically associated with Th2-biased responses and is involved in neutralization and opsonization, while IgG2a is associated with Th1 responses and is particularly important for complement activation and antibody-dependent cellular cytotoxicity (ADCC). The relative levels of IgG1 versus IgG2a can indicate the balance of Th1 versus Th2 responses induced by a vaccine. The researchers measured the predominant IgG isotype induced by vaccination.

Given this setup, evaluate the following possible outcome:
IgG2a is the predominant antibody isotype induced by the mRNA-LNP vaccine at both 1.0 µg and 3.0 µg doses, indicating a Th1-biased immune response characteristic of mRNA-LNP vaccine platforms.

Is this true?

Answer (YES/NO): NO